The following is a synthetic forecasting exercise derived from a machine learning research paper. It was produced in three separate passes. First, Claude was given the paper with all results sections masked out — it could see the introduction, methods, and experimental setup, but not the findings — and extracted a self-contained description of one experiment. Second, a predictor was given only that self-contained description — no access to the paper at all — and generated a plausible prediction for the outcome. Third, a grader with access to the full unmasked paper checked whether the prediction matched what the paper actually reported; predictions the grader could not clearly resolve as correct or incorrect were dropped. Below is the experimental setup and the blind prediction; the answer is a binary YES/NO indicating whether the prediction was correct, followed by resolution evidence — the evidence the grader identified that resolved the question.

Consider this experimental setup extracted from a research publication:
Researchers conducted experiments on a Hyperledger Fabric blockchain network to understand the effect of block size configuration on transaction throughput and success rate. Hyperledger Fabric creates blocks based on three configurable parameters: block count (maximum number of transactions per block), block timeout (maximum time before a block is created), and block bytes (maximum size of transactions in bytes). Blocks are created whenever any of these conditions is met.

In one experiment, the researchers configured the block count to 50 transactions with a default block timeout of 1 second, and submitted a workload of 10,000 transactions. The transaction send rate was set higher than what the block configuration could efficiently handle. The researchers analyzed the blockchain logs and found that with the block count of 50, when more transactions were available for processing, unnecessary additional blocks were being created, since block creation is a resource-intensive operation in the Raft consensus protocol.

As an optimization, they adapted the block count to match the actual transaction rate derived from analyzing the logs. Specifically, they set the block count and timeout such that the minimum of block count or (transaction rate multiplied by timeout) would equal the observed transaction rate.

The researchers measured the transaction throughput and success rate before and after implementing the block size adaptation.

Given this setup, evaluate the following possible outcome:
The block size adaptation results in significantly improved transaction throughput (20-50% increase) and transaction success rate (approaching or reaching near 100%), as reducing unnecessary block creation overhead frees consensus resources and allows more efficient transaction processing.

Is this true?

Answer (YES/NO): NO